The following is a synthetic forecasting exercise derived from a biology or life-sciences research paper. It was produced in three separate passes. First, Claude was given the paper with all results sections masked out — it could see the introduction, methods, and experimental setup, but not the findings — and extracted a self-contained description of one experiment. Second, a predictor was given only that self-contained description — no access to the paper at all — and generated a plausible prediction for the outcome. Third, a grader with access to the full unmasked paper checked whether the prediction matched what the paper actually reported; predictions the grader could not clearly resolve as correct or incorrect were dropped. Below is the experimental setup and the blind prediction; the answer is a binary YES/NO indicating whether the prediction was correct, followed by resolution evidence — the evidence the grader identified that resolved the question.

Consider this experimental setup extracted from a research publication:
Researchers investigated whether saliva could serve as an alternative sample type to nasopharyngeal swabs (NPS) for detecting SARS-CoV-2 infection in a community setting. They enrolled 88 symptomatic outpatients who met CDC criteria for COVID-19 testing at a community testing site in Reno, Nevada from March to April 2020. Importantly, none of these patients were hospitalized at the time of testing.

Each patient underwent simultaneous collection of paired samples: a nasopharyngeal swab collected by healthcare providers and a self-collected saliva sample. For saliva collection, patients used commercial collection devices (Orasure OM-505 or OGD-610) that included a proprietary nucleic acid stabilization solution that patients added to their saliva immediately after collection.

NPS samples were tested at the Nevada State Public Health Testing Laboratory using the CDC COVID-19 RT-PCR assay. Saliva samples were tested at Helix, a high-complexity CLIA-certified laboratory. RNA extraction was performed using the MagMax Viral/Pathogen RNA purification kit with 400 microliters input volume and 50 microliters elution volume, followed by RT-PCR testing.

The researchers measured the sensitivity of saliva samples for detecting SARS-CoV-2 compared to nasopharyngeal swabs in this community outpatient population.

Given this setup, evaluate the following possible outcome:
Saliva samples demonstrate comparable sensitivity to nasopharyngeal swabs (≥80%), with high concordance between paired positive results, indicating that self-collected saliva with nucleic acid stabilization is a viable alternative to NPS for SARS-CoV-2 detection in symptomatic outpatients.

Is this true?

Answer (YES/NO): NO